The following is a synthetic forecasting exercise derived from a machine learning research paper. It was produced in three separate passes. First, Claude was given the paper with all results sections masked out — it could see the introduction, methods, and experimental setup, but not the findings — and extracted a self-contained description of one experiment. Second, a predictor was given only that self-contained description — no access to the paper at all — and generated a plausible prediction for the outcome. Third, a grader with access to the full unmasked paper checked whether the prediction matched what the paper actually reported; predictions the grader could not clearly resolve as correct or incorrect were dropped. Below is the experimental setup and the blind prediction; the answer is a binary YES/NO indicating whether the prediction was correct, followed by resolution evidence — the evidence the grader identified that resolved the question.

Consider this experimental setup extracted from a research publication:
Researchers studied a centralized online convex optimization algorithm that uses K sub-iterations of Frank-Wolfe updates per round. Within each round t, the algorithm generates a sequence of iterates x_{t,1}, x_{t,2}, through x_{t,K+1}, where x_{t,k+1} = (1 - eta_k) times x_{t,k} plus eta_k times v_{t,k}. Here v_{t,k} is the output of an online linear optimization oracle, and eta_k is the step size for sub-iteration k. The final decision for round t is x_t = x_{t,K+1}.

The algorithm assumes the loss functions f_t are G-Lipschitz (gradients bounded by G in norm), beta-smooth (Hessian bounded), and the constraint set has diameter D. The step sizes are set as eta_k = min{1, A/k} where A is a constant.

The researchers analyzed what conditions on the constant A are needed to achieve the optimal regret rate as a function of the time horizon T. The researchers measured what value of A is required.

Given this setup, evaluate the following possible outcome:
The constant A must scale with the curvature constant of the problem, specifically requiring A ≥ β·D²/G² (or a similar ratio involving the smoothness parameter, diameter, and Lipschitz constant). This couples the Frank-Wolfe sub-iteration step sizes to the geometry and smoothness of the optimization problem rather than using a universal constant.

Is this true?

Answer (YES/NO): NO